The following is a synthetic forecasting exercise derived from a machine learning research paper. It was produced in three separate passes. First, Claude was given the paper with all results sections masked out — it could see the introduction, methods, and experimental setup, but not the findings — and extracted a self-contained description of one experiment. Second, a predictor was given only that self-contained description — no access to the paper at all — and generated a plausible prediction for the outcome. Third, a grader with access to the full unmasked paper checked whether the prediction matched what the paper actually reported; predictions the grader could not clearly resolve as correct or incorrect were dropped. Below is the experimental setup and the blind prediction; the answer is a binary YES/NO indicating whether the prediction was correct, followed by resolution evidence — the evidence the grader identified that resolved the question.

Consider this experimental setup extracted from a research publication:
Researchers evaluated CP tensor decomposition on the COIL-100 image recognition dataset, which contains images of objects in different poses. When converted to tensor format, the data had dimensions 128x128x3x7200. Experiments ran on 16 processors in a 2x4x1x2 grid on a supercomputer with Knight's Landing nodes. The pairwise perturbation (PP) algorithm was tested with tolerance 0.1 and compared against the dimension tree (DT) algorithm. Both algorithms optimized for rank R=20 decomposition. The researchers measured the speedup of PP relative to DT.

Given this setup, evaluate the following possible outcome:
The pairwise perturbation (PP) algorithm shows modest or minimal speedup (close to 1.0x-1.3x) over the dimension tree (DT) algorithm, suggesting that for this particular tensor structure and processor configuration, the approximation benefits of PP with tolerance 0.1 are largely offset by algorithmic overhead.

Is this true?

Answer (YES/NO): NO